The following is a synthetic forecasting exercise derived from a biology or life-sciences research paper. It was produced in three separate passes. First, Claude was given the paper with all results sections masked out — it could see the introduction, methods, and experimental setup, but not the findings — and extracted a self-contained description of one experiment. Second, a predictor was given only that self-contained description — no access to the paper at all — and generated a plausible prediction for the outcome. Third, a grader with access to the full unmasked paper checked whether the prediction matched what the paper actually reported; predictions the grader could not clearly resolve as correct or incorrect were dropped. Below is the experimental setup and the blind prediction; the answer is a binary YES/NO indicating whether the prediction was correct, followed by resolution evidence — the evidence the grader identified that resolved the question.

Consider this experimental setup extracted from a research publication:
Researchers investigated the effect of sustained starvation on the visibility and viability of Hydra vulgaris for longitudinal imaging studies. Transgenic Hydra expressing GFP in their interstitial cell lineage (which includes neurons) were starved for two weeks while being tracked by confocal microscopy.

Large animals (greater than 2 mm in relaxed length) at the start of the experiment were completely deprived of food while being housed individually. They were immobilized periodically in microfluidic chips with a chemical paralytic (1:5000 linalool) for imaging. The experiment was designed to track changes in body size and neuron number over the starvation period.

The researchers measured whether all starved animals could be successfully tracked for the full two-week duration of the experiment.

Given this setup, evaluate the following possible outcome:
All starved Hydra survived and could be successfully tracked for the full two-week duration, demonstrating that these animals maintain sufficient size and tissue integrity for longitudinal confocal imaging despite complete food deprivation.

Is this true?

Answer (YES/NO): NO